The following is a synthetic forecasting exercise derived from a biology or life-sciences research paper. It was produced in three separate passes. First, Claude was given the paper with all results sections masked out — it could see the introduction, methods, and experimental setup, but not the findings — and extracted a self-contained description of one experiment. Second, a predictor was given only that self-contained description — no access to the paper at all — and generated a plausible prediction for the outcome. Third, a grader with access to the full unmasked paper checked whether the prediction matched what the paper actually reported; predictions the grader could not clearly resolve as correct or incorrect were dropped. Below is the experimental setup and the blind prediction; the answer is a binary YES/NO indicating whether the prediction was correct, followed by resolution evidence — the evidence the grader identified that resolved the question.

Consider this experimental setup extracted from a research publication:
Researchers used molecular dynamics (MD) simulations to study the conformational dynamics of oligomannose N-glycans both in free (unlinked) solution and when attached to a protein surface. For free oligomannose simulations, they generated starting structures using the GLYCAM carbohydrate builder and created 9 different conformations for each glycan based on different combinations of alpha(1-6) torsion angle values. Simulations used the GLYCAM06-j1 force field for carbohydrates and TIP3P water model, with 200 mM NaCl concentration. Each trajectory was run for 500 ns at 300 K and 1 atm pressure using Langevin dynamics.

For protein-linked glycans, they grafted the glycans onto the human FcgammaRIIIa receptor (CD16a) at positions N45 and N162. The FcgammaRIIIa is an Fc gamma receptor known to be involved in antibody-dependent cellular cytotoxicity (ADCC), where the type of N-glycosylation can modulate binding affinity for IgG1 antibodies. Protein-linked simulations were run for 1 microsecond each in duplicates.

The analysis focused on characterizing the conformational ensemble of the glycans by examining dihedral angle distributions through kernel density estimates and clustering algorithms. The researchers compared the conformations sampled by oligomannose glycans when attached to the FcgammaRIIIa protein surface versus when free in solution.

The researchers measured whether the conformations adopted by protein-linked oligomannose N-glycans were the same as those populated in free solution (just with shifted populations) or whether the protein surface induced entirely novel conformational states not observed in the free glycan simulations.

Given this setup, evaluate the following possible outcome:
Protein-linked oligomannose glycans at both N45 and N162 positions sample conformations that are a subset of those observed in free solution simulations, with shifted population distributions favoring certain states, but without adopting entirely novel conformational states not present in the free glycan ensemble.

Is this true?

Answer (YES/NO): YES